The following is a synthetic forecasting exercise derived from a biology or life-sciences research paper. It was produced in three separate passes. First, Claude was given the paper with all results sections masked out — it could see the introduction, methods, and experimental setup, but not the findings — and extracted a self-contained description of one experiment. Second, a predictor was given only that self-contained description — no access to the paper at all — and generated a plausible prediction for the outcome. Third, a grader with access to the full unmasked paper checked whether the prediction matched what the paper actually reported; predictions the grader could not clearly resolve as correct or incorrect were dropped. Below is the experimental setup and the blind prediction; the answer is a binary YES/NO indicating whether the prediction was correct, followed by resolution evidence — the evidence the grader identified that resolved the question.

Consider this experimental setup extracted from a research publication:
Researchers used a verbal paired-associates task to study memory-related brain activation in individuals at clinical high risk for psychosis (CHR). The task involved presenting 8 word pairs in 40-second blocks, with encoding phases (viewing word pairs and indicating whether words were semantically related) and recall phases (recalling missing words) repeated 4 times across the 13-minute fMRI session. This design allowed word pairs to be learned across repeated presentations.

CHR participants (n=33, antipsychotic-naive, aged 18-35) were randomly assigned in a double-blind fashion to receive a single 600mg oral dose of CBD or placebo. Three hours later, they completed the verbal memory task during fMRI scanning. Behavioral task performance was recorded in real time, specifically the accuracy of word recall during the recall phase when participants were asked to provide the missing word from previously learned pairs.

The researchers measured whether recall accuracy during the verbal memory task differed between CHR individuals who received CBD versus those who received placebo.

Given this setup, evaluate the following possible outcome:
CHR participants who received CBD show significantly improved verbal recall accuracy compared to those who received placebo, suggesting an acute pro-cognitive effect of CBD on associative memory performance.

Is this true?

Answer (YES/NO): NO